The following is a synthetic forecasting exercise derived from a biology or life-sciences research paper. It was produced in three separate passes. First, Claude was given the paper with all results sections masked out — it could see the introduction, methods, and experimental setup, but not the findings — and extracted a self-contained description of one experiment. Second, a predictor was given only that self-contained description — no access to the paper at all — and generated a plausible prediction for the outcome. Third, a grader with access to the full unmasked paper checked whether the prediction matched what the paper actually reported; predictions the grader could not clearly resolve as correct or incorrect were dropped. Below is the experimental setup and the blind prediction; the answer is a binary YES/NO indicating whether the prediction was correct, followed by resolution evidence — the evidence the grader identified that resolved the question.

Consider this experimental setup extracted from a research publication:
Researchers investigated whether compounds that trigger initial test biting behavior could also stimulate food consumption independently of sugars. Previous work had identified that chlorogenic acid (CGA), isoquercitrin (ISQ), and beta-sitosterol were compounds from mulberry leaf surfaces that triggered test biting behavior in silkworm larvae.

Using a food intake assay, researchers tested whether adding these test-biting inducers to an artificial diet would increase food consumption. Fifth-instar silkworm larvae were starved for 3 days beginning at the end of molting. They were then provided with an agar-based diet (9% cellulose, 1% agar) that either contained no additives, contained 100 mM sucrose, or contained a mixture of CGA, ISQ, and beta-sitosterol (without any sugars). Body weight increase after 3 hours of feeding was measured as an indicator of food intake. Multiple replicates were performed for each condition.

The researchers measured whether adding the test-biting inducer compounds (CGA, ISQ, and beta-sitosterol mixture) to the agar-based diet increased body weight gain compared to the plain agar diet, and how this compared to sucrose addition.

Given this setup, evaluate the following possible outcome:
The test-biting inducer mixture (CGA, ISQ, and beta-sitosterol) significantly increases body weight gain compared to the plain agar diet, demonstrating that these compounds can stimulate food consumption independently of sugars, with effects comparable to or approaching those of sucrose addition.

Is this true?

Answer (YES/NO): NO